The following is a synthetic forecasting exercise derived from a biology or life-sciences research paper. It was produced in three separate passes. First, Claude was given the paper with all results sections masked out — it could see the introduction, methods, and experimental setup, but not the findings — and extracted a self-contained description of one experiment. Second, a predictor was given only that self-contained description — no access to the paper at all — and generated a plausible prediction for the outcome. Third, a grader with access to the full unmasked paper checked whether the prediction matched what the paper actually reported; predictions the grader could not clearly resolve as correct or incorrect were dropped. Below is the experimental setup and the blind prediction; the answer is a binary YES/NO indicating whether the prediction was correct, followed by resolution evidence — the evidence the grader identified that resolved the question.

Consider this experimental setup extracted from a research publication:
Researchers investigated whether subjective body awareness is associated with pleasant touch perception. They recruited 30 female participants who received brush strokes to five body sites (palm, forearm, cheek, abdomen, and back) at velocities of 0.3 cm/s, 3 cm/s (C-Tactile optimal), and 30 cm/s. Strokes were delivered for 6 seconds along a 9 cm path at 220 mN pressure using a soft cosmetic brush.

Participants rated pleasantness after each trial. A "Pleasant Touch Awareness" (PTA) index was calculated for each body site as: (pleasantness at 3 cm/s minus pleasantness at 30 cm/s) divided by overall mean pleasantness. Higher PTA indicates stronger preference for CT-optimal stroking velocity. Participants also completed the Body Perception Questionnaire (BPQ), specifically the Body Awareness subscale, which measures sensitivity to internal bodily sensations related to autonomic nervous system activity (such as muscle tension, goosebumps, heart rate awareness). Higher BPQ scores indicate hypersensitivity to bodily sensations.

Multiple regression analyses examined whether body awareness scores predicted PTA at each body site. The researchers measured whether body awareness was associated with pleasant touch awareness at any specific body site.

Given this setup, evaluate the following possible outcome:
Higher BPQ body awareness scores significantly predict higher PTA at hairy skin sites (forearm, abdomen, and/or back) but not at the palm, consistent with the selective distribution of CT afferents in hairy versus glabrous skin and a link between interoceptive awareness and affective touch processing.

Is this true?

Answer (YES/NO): YES